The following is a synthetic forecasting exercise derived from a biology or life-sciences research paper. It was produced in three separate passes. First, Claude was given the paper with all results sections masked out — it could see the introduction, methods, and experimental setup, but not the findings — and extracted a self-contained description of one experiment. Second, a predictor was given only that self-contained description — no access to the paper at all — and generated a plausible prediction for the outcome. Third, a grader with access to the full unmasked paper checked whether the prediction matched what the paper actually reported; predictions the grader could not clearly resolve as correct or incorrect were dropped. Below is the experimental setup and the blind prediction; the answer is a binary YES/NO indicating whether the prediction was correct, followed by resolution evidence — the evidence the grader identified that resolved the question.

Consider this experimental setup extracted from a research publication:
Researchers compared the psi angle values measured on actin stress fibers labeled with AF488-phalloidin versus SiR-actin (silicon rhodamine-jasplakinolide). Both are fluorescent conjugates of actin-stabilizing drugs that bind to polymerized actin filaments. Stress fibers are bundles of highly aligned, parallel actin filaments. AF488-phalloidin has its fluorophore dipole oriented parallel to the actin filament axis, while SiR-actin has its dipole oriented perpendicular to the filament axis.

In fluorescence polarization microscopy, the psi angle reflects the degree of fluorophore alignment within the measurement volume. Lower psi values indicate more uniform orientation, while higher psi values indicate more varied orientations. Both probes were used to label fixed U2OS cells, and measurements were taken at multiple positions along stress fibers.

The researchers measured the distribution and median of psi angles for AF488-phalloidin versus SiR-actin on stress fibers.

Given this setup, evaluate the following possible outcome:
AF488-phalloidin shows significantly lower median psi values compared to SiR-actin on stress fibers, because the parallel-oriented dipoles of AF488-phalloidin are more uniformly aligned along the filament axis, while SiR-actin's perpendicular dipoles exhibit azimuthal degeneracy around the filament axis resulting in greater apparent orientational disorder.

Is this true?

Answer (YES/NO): YES